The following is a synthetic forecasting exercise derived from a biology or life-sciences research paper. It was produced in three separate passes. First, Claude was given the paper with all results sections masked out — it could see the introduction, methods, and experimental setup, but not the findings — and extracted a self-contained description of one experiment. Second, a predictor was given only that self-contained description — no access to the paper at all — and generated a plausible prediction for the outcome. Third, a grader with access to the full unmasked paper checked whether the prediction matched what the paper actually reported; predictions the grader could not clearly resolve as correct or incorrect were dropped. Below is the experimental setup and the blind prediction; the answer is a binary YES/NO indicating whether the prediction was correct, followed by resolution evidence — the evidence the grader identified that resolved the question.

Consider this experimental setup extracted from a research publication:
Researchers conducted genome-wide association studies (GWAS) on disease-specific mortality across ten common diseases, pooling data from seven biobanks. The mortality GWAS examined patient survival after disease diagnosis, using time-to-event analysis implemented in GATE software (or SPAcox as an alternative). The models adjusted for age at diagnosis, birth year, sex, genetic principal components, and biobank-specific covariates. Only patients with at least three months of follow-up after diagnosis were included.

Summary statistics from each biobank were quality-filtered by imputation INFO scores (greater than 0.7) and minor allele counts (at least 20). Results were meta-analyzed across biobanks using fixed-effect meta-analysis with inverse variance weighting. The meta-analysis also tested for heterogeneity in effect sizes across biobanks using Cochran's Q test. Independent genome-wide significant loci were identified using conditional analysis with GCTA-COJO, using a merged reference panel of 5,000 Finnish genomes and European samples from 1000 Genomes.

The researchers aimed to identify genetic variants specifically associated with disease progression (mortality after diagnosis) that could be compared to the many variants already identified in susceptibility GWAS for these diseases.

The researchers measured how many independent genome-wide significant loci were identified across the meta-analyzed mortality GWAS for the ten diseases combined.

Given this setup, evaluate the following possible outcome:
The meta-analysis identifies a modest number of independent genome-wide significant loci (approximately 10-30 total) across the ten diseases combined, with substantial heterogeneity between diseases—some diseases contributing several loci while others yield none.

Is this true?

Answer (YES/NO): NO